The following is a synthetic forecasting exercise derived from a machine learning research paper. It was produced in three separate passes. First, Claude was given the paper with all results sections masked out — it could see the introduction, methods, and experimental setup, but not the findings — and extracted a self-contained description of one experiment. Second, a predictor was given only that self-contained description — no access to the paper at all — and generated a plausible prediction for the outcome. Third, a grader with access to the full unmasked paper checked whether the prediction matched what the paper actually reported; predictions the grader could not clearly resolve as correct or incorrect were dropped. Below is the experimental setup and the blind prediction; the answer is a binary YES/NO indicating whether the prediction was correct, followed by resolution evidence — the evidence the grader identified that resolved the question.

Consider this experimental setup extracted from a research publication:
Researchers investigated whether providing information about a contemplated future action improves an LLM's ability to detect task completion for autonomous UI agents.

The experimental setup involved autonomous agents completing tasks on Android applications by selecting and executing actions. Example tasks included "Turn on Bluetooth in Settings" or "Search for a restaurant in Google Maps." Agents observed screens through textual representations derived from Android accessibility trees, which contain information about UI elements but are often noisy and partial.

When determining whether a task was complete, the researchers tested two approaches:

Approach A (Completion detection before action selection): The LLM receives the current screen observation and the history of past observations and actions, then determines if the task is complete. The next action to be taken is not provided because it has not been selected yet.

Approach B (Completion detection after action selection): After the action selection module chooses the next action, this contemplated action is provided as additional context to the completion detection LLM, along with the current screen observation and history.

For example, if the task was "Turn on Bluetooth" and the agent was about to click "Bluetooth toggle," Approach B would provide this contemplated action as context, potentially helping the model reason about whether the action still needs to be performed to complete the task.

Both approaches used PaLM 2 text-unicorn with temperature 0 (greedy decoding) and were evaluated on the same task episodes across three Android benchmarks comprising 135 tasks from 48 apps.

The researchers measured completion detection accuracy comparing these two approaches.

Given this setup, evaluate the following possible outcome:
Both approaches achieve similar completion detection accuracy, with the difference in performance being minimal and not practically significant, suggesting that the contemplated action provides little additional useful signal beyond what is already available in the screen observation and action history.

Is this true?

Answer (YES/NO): NO